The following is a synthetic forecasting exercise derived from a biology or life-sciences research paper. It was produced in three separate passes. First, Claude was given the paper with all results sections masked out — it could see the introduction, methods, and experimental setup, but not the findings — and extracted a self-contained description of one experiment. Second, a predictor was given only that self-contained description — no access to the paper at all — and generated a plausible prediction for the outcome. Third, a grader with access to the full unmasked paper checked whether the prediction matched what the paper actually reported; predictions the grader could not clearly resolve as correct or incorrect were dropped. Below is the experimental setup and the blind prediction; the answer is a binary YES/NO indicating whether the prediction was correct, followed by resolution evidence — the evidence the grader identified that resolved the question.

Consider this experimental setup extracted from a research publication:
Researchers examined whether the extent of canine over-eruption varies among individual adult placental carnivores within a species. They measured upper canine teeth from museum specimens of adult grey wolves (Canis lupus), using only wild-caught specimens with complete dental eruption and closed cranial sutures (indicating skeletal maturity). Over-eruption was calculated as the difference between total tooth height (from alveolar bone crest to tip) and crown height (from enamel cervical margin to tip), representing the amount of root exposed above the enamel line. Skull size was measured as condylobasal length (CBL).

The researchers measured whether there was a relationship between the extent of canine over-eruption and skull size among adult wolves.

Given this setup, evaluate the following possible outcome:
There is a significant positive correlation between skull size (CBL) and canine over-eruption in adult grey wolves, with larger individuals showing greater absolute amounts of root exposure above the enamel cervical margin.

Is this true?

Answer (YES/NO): NO